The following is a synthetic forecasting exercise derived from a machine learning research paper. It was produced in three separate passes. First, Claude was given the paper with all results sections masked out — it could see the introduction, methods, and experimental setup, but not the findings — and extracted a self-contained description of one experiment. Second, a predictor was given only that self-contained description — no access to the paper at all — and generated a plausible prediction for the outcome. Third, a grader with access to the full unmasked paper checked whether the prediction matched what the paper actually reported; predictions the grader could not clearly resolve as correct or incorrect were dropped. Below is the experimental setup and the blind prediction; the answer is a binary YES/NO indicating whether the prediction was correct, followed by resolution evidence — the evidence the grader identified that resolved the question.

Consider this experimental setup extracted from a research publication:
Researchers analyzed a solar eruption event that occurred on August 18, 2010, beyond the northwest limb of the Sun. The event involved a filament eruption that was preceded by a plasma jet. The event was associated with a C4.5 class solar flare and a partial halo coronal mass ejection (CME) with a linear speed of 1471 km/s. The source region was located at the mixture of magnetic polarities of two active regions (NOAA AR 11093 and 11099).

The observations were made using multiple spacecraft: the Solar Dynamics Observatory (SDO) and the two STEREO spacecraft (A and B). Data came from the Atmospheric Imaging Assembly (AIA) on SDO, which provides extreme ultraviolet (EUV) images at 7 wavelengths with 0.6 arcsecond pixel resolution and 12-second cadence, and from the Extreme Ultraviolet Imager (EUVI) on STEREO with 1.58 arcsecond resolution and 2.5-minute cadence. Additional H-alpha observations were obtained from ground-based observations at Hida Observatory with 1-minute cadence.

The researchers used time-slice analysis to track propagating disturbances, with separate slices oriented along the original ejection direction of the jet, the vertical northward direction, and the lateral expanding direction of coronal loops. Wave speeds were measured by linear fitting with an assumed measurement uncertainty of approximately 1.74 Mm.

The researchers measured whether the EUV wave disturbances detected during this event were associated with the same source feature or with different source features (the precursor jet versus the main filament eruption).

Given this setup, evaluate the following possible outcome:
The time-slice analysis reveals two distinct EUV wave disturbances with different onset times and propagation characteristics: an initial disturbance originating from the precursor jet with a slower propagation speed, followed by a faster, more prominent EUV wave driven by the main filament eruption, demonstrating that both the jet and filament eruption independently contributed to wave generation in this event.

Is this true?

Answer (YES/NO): YES